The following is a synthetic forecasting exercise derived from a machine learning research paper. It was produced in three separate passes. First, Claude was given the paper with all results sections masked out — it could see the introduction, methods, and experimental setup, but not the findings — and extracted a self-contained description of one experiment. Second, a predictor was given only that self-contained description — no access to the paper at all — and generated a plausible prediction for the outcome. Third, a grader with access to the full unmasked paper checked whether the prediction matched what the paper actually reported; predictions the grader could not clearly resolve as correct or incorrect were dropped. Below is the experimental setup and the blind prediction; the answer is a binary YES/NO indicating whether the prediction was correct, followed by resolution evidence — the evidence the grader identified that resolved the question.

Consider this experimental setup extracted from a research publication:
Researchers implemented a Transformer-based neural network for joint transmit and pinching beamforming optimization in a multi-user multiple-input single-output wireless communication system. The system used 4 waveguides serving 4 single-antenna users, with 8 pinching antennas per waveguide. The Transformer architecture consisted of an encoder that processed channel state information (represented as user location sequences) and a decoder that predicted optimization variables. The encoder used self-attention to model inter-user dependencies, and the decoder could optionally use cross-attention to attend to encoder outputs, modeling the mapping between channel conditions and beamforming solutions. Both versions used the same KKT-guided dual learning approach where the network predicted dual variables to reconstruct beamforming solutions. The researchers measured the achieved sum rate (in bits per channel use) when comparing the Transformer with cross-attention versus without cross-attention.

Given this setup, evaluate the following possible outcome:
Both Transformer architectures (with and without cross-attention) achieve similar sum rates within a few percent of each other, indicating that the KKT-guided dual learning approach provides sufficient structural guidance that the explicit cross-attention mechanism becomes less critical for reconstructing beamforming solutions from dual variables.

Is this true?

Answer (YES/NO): NO